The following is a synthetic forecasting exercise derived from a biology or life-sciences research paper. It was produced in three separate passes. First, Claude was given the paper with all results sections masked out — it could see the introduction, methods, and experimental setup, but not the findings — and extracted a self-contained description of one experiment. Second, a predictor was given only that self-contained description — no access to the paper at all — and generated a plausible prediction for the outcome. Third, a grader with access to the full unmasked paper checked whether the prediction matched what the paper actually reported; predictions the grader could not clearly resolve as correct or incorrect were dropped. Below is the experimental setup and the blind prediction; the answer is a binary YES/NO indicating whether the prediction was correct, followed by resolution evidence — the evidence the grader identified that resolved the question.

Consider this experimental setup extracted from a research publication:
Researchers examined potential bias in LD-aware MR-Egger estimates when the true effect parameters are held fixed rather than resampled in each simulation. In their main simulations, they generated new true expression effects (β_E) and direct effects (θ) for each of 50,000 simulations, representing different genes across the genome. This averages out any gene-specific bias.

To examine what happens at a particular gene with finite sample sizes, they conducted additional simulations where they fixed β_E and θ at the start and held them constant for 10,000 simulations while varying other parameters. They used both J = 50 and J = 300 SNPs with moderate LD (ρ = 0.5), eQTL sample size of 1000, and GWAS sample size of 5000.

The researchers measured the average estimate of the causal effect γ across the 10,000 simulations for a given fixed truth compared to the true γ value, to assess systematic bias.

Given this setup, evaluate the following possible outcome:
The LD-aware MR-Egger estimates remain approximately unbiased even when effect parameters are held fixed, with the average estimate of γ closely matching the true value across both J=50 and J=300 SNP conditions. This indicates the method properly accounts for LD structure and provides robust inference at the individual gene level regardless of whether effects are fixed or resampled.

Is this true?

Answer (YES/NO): NO